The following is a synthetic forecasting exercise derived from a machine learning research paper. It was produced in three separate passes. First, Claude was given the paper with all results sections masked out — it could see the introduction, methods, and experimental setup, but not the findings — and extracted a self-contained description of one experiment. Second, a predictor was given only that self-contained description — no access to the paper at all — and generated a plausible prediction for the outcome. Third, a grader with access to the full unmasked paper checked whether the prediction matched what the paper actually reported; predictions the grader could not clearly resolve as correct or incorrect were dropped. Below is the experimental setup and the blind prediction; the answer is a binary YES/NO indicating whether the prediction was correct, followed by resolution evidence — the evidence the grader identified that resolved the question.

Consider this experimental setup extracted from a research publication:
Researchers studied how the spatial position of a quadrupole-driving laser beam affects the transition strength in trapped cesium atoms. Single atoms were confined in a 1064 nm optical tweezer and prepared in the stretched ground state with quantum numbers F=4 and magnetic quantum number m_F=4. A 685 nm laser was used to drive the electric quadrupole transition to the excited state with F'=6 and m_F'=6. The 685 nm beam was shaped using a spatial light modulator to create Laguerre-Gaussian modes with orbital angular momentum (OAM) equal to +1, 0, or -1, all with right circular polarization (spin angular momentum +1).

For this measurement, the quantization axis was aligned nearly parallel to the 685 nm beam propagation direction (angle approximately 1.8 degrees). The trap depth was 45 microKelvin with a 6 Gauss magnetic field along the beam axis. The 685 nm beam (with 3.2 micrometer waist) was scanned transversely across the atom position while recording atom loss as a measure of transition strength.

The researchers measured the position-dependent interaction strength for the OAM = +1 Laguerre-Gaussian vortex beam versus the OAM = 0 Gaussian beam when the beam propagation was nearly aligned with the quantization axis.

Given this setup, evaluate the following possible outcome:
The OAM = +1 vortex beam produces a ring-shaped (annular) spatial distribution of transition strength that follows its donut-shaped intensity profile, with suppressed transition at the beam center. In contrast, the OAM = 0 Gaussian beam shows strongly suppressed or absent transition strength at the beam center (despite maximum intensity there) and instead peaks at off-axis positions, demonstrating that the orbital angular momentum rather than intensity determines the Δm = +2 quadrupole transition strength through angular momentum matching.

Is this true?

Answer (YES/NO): NO